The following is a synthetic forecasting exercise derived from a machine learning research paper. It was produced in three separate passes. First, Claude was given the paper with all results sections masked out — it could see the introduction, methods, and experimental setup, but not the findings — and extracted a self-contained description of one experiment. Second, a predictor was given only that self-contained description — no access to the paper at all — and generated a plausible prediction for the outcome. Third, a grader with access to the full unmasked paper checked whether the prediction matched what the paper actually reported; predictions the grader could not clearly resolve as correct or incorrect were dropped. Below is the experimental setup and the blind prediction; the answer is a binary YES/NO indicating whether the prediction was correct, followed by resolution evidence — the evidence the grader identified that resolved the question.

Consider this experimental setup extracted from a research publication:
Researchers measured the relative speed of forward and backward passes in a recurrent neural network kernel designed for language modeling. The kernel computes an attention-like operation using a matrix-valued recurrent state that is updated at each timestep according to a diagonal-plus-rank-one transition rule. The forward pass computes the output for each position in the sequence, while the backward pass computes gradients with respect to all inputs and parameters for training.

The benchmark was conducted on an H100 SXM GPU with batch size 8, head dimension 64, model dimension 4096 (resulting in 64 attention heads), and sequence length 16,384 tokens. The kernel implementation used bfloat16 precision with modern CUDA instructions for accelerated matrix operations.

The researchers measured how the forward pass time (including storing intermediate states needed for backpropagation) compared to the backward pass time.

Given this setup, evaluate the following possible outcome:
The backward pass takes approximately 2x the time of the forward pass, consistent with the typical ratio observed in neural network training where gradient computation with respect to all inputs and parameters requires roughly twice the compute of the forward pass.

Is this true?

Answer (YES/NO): YES